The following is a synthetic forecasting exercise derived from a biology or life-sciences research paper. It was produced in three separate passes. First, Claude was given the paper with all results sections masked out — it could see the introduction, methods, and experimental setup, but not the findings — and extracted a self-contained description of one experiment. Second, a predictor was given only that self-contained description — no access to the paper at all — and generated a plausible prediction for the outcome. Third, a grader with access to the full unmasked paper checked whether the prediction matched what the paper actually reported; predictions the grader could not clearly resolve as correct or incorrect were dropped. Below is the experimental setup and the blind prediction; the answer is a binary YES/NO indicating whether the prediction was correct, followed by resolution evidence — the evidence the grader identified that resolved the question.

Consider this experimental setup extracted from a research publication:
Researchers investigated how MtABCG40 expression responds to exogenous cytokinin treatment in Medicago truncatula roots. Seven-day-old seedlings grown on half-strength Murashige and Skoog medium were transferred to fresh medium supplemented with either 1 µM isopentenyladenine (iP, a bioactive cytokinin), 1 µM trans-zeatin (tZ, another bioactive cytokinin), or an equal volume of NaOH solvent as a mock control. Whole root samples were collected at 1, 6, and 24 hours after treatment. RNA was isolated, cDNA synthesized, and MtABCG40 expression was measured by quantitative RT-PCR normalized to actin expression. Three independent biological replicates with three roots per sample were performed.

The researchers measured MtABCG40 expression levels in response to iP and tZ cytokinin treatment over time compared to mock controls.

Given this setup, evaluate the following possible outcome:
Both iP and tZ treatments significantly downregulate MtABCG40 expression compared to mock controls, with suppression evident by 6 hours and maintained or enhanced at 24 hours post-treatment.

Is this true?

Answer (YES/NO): NO